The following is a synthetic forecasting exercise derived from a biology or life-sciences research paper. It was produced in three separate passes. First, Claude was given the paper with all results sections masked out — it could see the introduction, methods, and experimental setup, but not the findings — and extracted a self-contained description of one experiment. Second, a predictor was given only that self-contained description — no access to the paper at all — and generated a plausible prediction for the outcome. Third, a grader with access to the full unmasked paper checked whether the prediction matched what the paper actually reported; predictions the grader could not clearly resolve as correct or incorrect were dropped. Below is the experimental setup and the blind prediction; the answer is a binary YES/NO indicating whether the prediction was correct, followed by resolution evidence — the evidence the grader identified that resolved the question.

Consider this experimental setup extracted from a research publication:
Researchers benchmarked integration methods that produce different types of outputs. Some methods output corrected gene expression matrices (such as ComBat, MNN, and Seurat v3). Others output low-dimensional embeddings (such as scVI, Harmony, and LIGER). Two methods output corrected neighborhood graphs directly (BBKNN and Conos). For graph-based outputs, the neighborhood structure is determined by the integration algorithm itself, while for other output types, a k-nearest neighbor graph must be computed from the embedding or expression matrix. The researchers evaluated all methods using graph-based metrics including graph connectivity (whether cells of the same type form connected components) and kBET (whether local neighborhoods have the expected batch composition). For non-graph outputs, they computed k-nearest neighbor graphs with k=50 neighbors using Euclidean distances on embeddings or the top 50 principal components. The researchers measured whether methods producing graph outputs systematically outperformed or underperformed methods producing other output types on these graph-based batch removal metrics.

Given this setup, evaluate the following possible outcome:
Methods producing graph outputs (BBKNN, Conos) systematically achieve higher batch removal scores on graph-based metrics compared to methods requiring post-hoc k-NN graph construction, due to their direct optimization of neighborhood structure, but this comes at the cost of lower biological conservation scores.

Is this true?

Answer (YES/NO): NO